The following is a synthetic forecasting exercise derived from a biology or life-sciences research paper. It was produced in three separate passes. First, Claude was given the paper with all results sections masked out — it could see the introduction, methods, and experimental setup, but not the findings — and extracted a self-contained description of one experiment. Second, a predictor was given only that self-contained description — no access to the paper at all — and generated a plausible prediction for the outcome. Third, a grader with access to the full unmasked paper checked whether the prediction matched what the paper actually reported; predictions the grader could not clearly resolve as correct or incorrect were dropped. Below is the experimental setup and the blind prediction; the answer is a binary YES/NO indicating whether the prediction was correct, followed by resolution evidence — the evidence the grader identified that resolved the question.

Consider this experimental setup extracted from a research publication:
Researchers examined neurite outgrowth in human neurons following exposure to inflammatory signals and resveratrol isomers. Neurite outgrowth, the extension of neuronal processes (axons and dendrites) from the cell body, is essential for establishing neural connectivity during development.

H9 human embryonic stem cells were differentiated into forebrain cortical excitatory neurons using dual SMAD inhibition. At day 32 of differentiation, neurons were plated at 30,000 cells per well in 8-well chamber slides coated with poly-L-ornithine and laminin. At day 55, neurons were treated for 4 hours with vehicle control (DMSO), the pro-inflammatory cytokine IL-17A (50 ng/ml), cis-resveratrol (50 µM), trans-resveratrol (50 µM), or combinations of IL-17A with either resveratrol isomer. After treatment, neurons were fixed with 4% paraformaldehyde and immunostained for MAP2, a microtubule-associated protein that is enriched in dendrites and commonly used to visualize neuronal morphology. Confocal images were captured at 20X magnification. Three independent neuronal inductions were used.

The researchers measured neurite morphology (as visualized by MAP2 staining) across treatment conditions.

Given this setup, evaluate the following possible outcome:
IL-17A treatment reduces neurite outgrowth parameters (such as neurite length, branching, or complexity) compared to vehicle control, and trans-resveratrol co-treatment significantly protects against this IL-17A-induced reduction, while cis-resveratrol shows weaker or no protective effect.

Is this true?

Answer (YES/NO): NO